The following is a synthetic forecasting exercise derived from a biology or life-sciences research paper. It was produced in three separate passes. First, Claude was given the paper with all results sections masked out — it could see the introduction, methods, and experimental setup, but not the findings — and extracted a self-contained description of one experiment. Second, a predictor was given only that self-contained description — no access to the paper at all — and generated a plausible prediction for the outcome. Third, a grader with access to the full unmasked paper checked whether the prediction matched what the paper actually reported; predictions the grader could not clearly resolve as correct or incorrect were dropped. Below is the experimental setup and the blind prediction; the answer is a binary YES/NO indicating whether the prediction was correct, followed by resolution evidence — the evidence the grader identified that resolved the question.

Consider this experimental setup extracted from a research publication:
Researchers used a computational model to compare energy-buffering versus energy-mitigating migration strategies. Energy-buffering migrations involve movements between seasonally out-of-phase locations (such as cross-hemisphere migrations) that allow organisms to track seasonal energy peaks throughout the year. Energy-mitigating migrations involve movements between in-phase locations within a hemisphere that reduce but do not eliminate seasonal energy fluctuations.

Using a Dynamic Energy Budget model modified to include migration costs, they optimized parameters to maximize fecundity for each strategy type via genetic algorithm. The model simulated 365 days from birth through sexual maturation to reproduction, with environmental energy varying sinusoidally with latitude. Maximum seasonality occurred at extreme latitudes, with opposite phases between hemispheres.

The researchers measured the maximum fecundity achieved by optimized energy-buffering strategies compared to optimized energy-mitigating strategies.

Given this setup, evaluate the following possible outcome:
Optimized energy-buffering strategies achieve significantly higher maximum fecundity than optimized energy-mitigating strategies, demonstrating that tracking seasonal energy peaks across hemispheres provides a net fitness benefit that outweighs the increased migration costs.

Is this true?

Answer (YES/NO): YES